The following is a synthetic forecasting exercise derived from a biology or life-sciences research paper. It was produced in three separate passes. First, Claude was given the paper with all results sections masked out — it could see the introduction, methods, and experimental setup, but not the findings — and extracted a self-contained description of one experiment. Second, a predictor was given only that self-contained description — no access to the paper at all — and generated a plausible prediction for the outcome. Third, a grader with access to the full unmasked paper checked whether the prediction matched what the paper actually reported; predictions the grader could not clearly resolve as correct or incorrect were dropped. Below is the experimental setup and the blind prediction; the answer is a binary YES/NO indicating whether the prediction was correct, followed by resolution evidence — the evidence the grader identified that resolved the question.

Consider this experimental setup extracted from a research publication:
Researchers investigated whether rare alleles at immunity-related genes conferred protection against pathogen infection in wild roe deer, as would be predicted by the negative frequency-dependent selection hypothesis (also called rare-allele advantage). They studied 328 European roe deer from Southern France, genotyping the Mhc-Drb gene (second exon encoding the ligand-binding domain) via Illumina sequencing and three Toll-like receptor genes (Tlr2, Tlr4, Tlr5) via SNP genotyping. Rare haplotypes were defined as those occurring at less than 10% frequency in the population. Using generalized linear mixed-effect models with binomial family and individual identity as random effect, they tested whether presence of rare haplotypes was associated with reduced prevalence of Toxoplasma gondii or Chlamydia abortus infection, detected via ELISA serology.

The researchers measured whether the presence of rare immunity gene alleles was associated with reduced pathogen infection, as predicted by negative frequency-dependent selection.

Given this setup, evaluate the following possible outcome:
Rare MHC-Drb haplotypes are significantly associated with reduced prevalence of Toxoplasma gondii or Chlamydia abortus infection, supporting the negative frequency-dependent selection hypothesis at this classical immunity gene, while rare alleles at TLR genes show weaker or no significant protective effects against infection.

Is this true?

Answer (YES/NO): NO